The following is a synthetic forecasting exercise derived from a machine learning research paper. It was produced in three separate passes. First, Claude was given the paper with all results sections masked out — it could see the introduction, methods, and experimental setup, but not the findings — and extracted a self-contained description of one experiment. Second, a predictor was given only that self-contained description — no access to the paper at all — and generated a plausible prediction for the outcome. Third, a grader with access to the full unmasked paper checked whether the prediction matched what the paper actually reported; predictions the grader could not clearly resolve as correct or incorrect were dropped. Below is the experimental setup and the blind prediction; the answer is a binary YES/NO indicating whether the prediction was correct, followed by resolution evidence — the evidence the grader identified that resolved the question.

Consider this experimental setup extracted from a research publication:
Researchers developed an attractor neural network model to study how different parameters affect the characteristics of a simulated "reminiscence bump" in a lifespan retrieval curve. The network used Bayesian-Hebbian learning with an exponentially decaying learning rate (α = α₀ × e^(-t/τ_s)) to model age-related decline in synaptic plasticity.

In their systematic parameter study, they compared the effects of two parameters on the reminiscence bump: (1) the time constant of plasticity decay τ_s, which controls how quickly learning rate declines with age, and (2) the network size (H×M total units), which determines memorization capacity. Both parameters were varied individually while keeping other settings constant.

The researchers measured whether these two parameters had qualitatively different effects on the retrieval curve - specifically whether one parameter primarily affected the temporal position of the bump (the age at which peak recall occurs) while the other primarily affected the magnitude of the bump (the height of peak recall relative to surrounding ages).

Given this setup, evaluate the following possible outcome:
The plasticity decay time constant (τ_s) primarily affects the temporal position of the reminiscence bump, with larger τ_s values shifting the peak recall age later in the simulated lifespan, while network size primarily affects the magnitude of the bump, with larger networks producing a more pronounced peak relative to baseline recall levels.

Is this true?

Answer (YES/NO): YES